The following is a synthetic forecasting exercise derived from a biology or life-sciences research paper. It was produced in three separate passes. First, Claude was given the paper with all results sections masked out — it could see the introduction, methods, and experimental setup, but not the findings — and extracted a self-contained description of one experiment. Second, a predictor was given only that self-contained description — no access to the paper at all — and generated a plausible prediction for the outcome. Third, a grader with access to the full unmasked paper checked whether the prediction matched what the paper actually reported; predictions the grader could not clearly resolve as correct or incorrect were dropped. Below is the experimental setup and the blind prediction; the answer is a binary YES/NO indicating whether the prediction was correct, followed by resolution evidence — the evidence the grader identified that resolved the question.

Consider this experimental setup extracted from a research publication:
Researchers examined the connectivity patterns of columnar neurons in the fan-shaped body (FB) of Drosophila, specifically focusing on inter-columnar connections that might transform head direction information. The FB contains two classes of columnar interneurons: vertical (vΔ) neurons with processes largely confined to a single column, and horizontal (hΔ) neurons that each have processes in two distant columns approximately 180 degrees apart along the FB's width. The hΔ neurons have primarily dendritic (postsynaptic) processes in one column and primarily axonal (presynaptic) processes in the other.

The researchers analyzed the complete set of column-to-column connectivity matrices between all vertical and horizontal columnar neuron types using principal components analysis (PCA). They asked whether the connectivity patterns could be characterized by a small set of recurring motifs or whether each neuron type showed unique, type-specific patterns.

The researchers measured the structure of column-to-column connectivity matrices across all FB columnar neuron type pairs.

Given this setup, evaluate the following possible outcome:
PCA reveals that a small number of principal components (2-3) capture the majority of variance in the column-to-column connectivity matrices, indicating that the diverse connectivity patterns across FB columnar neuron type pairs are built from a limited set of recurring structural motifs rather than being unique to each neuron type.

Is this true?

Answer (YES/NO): YES